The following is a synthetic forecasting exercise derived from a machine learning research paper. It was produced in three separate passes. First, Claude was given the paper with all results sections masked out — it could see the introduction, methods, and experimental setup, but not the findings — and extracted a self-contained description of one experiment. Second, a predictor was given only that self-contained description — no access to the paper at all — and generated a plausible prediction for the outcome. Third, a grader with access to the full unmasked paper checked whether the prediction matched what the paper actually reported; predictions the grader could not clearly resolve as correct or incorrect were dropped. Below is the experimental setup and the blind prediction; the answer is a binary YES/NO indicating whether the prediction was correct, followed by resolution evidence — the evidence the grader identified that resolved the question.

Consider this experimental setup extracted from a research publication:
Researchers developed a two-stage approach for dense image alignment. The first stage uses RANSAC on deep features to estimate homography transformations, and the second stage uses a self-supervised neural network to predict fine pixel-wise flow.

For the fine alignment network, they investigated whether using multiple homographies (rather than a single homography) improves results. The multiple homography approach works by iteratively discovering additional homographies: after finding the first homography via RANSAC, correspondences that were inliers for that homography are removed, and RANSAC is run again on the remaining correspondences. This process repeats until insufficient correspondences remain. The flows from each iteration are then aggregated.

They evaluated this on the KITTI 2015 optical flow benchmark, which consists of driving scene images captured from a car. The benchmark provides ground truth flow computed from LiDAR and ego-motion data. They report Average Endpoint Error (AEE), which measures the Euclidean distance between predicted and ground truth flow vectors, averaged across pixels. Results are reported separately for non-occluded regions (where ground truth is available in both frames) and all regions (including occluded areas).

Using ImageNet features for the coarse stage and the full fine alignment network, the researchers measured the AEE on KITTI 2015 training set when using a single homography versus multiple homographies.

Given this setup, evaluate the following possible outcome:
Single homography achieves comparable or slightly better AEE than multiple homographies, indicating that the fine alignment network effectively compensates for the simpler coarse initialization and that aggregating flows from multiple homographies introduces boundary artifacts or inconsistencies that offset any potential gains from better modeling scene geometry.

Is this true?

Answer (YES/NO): NO